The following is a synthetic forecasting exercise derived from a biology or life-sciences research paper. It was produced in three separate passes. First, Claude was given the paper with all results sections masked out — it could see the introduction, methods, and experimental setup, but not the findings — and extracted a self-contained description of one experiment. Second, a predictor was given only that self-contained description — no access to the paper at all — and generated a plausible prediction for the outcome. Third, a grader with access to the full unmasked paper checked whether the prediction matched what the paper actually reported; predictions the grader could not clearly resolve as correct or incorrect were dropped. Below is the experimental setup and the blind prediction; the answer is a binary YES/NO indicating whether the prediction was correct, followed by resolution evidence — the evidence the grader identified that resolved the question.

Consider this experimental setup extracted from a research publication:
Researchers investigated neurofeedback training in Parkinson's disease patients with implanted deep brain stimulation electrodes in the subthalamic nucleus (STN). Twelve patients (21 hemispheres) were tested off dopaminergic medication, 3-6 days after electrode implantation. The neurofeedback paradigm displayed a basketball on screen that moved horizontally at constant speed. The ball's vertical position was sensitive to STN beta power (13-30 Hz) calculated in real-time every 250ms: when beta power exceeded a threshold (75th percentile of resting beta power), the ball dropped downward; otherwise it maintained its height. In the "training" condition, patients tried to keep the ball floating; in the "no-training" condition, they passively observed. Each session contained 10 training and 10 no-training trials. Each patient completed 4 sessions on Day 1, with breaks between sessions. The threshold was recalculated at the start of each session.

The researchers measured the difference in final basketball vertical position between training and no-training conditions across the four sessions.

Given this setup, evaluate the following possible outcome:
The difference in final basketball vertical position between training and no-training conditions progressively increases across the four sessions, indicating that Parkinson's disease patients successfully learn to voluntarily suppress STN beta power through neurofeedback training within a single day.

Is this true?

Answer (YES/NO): NO